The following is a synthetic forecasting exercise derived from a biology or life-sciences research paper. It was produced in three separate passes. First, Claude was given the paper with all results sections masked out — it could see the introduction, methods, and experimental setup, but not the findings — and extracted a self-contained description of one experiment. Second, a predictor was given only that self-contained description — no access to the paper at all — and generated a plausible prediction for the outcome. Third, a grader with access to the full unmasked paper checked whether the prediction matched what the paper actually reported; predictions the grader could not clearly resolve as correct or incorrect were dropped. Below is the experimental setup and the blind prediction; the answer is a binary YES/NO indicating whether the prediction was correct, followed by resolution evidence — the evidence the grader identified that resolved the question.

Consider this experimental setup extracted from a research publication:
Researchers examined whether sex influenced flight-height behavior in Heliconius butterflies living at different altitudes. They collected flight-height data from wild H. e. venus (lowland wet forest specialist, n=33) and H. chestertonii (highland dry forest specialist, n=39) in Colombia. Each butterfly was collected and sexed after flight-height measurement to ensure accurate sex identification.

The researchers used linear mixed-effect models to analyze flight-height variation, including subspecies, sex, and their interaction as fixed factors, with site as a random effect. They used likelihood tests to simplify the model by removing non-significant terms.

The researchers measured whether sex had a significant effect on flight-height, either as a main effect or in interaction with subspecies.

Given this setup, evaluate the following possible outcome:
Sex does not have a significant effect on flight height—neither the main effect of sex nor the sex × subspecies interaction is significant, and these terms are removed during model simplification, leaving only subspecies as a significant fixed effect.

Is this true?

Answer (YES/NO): YES